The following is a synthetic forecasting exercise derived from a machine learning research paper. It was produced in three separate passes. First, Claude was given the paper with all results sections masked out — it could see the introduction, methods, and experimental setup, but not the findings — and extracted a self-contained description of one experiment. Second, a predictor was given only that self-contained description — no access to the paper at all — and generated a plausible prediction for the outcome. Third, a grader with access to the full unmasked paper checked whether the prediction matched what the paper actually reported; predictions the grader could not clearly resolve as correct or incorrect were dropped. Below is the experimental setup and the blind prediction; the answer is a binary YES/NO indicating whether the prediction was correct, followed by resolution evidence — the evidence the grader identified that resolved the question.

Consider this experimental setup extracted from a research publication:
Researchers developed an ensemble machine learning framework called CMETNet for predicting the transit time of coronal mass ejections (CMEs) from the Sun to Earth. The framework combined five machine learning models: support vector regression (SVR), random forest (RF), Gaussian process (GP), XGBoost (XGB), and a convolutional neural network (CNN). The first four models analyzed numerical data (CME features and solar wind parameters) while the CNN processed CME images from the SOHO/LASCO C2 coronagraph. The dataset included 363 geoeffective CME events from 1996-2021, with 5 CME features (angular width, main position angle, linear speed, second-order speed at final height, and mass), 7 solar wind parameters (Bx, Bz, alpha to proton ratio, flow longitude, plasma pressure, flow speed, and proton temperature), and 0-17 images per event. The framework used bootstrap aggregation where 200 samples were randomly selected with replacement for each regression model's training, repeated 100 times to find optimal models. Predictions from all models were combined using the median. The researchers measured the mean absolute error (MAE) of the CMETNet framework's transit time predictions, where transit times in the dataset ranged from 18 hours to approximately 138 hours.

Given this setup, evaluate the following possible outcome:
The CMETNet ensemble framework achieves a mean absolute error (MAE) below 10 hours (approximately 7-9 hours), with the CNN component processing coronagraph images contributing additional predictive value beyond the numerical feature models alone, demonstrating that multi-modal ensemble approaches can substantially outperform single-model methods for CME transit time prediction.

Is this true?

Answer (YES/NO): NO